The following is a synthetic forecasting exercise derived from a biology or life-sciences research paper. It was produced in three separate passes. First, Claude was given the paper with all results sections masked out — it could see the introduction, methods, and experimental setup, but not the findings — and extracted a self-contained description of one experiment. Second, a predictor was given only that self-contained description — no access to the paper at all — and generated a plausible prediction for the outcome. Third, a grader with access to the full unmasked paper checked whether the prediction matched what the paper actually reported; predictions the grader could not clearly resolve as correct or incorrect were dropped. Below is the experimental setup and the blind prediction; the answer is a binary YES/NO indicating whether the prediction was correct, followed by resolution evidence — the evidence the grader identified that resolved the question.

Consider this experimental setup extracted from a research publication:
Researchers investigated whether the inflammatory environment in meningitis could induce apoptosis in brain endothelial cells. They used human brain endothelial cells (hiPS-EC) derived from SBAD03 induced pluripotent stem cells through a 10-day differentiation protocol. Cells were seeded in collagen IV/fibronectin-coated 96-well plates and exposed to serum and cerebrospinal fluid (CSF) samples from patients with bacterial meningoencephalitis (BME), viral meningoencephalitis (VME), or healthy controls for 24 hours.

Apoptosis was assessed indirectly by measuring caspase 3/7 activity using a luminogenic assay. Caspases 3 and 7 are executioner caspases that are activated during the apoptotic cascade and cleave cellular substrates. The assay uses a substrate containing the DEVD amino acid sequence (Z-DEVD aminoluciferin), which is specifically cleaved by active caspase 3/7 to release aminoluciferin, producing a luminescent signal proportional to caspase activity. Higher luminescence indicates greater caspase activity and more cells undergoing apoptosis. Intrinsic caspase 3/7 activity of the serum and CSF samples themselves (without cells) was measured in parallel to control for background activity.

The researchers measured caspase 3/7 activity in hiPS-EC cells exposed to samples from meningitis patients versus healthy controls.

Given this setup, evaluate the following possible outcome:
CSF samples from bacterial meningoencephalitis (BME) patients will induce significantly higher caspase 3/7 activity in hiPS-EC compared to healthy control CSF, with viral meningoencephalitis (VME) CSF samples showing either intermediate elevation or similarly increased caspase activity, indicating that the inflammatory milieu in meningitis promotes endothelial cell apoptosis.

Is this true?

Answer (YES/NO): YES